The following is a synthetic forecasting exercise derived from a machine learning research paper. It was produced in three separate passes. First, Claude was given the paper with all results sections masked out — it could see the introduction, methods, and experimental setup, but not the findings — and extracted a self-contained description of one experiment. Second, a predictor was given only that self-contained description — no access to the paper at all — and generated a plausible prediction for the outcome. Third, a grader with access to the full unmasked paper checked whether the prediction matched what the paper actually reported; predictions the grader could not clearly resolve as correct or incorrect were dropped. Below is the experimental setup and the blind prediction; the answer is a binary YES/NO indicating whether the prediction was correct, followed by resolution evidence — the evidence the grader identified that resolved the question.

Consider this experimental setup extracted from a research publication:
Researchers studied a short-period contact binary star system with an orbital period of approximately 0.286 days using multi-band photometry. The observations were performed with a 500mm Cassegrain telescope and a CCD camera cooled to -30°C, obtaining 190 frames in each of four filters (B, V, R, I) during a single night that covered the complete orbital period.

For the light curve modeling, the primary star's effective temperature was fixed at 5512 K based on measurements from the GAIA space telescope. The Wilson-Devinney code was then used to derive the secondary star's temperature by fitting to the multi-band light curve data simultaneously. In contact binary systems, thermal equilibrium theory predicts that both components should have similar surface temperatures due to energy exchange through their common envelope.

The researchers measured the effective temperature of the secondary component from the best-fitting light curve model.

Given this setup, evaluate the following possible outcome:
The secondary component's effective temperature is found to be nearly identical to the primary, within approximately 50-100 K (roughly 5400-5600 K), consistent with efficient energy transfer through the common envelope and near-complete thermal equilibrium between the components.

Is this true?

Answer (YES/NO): NO